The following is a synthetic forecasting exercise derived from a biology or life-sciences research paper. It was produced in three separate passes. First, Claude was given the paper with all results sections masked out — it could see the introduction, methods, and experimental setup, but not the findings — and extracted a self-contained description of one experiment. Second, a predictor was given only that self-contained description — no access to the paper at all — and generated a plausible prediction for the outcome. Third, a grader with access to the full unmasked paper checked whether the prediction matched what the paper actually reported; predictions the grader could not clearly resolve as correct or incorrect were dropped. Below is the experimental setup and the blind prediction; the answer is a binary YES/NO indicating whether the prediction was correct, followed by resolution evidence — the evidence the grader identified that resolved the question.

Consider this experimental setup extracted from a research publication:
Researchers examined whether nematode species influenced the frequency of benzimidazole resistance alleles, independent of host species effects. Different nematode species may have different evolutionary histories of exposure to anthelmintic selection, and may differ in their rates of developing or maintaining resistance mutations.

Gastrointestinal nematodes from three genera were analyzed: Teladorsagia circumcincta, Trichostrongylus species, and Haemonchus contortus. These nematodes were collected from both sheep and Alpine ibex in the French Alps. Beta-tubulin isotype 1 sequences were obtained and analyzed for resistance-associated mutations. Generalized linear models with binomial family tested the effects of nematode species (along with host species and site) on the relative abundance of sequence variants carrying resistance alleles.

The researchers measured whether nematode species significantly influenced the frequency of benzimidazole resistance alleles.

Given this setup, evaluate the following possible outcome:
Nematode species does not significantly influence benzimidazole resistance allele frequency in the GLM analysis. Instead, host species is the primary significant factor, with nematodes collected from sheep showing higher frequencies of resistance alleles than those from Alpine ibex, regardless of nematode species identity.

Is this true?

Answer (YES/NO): NO